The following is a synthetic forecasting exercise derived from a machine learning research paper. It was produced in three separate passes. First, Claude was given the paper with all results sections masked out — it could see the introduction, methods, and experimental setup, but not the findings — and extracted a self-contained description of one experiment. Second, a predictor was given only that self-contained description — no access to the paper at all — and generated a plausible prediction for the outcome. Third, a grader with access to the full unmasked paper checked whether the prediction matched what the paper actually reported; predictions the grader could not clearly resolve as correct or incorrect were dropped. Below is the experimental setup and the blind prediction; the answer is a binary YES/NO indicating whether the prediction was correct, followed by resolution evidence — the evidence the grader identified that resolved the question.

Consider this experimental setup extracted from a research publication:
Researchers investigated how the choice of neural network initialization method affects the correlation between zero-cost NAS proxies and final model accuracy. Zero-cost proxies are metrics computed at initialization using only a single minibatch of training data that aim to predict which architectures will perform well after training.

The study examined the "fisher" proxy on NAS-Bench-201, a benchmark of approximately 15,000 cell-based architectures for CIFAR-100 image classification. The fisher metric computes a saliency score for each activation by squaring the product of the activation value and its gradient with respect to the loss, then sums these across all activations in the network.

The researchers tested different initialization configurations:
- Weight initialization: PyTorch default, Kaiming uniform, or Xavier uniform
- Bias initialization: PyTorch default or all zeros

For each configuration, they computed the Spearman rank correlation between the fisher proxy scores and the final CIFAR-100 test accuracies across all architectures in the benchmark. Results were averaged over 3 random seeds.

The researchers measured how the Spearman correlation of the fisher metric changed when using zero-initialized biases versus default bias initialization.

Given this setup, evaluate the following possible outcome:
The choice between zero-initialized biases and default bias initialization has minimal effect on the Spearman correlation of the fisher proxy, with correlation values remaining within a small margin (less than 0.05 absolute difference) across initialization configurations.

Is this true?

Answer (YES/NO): NO